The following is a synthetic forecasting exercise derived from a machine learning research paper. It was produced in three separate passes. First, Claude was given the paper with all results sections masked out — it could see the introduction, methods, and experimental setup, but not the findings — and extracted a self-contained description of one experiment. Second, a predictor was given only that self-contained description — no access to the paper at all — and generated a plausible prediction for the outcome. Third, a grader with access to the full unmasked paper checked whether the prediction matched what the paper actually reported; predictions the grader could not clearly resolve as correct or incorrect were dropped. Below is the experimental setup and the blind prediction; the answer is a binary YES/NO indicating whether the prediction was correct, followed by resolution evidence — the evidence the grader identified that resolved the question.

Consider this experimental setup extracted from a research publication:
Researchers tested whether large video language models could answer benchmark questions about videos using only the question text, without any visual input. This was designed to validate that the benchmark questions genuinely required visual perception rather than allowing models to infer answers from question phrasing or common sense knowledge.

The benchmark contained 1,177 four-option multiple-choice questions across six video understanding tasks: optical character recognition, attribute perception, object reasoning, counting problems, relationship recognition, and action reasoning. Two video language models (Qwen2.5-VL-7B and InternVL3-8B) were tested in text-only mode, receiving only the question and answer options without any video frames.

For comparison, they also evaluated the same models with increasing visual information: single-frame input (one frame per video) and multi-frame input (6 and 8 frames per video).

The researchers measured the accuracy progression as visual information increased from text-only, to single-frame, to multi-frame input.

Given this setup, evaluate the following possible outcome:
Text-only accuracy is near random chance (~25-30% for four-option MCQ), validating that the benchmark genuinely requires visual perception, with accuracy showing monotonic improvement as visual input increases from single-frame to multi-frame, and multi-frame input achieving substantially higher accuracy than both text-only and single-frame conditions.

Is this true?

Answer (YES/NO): YES